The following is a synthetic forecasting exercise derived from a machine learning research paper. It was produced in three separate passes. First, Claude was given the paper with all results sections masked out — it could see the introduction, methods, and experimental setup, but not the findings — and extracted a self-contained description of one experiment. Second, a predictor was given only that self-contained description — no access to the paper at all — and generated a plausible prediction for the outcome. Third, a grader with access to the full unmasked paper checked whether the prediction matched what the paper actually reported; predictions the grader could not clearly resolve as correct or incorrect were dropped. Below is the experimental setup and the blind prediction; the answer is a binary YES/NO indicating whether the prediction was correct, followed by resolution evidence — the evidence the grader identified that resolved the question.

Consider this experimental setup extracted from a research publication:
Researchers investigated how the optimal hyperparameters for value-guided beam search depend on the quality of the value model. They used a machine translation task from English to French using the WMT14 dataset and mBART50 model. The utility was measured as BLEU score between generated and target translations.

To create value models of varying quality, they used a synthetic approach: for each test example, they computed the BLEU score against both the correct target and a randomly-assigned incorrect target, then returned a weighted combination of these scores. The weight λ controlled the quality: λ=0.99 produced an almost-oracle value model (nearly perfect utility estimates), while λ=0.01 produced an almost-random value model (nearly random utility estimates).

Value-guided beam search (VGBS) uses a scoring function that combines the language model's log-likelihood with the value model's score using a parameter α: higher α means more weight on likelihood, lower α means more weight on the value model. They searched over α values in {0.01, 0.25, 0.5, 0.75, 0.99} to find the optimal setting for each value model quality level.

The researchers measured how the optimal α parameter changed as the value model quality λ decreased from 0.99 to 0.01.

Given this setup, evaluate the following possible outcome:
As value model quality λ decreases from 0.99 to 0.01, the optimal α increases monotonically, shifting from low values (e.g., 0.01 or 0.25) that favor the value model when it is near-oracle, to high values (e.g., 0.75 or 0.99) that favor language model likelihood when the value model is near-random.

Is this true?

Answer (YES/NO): YES